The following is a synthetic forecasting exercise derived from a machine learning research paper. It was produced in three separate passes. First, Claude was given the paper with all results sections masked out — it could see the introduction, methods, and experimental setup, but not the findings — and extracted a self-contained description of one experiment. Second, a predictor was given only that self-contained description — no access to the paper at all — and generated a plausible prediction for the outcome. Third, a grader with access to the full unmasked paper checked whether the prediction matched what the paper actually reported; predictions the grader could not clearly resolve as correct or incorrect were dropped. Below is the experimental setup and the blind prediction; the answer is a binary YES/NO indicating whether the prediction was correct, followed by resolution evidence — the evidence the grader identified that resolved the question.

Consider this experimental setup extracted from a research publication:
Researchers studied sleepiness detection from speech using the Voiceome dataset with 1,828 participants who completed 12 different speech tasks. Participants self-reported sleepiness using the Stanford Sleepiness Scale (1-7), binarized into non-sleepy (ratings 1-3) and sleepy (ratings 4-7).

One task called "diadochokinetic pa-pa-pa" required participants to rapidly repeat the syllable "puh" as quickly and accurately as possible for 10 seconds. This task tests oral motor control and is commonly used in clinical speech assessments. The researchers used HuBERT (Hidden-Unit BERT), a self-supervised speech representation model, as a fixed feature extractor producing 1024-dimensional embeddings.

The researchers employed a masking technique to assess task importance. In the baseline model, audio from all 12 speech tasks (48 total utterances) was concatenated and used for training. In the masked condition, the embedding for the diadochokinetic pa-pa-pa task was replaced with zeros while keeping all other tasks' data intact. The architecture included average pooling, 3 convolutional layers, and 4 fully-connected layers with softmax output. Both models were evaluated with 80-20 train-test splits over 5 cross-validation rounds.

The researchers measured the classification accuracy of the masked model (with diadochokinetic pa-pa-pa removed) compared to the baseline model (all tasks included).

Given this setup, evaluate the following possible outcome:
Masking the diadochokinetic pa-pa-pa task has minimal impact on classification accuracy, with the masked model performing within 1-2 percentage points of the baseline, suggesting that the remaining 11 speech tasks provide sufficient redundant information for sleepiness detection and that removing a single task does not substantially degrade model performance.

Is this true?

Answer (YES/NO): YES